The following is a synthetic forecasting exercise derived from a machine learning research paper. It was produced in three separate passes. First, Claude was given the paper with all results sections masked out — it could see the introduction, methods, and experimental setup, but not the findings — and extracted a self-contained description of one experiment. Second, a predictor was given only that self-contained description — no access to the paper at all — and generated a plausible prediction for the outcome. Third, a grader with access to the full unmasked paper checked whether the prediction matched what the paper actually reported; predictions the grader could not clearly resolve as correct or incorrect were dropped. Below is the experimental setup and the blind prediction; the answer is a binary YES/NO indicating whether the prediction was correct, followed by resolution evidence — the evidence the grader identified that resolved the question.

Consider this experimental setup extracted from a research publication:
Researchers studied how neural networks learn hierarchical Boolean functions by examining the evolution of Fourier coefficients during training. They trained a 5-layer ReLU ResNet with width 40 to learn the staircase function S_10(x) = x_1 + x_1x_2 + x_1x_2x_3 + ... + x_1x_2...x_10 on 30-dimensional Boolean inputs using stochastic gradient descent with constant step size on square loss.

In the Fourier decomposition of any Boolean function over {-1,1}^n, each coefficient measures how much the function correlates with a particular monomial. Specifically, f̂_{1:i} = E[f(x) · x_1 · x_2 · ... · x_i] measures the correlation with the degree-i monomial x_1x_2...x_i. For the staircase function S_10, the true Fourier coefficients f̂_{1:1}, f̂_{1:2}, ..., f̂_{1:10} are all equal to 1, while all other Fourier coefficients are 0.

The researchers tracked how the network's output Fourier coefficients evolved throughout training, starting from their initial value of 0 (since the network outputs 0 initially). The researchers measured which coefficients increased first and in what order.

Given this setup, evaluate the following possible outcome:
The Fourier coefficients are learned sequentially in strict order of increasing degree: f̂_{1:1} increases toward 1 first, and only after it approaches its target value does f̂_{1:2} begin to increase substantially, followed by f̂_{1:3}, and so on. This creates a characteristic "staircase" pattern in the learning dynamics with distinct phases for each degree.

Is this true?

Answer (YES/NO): YES